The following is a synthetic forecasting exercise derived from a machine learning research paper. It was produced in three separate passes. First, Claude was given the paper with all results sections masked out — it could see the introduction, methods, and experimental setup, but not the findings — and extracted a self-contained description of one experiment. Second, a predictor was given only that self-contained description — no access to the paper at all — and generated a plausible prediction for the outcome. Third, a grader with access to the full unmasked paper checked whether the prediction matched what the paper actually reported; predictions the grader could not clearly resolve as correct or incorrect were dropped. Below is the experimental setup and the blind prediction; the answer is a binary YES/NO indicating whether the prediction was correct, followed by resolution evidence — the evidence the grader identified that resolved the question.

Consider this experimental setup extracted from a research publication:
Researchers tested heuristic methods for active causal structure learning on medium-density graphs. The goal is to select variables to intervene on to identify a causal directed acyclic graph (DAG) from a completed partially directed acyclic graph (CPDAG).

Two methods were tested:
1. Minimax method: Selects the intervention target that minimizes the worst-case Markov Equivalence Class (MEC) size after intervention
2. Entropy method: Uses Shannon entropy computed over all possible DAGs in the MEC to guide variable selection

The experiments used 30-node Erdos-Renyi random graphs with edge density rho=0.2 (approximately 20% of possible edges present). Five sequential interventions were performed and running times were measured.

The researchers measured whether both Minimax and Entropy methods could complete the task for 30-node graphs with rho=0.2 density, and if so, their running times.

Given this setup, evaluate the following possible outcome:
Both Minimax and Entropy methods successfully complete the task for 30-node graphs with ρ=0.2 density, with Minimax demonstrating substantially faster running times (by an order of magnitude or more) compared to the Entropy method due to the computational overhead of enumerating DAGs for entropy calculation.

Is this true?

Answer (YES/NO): NO